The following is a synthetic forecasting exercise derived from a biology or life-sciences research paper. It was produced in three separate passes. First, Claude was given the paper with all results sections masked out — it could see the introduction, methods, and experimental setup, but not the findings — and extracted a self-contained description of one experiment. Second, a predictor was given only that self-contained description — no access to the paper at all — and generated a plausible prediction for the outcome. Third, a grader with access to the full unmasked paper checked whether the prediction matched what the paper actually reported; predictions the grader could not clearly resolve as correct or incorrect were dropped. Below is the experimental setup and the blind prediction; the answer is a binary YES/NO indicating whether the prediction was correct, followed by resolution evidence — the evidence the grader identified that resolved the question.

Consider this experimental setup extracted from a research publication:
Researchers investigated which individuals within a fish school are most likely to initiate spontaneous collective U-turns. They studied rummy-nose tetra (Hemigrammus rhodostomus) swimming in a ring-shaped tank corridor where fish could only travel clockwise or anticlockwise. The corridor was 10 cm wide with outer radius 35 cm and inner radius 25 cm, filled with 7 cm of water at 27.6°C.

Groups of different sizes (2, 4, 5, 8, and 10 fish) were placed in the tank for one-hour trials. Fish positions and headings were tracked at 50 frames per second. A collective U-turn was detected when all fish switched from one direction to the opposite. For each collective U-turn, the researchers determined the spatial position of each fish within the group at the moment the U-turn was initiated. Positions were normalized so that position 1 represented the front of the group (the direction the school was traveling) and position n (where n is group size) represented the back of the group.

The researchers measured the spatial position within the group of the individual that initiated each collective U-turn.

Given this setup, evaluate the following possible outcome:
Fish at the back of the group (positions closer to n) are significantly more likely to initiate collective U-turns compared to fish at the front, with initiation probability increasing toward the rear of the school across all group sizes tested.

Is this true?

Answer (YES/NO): NO